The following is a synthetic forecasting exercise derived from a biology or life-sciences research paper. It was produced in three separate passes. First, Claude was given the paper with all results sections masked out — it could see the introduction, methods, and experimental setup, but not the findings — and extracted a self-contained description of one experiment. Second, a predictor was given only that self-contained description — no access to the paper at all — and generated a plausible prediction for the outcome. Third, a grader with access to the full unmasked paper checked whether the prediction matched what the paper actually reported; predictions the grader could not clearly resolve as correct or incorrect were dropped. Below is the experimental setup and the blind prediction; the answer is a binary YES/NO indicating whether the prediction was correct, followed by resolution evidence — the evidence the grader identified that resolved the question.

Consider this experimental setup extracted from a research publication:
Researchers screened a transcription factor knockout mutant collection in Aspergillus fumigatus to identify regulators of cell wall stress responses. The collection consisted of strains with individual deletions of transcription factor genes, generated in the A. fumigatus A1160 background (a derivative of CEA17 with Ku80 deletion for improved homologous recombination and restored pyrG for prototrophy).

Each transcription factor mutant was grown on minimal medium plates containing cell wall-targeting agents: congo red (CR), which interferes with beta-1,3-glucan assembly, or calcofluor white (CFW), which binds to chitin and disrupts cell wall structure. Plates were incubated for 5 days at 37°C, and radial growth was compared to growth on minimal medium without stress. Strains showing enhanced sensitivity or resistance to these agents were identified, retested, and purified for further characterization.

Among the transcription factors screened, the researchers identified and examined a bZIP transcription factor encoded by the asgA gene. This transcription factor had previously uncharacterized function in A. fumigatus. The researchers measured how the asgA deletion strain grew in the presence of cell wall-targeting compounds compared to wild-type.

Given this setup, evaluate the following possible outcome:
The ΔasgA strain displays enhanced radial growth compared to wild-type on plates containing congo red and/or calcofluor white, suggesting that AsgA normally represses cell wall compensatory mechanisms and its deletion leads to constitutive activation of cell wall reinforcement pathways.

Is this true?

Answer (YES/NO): NO